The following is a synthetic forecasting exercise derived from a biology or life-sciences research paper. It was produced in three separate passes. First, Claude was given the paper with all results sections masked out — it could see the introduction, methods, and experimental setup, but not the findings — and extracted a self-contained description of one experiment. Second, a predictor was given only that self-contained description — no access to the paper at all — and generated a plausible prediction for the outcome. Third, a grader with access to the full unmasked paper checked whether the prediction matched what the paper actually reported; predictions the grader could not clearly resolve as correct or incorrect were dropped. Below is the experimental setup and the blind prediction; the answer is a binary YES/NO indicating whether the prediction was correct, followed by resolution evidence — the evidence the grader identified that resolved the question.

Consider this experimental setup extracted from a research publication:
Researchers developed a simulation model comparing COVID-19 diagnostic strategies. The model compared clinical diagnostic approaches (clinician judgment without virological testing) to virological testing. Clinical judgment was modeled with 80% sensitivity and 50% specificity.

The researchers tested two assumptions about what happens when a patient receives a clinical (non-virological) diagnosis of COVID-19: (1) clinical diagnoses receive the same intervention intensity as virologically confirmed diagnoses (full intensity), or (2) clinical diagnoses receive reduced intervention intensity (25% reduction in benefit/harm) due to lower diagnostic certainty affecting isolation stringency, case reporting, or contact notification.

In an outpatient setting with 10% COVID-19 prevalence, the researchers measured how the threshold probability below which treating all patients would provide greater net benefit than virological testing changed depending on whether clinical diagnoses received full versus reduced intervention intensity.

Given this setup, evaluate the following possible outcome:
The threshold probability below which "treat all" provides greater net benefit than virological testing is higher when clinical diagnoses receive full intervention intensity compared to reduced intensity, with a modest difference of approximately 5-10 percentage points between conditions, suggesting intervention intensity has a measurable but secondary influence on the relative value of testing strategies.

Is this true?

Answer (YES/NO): NO